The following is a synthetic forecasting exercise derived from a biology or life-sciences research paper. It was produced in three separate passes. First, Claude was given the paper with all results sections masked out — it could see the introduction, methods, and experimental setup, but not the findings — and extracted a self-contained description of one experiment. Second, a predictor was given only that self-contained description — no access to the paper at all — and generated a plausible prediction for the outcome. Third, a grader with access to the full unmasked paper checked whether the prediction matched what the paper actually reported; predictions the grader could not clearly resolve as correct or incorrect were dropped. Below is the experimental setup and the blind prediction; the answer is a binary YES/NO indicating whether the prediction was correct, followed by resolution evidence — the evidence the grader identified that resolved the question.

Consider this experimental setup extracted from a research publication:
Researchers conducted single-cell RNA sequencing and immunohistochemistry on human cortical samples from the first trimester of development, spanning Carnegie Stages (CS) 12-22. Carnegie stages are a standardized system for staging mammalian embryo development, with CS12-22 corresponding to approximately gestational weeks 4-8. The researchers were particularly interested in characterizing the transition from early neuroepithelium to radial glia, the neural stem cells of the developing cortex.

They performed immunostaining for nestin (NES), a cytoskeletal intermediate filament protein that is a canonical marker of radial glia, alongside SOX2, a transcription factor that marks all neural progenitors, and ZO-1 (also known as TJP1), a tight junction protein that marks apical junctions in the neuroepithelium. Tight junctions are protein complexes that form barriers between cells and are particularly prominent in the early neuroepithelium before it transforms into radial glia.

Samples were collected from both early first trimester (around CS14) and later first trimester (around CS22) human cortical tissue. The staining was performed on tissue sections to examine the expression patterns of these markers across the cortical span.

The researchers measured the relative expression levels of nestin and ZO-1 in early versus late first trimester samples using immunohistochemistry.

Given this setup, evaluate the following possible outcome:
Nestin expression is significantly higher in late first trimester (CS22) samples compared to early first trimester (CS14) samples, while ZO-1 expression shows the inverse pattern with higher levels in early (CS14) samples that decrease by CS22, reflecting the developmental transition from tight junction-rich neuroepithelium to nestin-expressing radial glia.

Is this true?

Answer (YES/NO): YES